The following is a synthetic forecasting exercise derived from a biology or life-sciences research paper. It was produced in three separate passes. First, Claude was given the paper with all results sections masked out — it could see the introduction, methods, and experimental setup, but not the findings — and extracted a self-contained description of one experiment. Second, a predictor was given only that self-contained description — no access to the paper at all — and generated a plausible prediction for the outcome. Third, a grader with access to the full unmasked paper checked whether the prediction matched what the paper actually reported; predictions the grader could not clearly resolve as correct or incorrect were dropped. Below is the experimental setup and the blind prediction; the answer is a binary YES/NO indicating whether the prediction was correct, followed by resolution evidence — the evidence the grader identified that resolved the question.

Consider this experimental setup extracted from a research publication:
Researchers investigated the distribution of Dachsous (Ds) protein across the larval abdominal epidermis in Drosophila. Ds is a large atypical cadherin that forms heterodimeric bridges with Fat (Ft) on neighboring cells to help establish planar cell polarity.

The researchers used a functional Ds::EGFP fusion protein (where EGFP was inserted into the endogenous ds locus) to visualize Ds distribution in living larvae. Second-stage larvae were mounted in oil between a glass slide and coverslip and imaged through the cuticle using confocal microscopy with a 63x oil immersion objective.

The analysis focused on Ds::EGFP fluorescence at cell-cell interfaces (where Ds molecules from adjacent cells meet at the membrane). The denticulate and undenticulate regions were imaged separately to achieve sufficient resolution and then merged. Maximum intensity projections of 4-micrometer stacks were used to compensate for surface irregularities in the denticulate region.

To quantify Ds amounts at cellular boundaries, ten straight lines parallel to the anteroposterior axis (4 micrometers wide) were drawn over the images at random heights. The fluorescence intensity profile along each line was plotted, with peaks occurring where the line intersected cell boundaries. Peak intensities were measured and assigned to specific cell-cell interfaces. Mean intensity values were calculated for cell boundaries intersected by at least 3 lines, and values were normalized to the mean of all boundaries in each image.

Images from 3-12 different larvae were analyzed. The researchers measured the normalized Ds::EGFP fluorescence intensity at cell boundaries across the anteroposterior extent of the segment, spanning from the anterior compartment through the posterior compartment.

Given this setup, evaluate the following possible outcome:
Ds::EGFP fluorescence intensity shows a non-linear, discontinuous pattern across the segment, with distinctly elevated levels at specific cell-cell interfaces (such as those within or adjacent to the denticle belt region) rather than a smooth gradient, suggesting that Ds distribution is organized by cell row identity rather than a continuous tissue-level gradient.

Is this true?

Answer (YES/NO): NO